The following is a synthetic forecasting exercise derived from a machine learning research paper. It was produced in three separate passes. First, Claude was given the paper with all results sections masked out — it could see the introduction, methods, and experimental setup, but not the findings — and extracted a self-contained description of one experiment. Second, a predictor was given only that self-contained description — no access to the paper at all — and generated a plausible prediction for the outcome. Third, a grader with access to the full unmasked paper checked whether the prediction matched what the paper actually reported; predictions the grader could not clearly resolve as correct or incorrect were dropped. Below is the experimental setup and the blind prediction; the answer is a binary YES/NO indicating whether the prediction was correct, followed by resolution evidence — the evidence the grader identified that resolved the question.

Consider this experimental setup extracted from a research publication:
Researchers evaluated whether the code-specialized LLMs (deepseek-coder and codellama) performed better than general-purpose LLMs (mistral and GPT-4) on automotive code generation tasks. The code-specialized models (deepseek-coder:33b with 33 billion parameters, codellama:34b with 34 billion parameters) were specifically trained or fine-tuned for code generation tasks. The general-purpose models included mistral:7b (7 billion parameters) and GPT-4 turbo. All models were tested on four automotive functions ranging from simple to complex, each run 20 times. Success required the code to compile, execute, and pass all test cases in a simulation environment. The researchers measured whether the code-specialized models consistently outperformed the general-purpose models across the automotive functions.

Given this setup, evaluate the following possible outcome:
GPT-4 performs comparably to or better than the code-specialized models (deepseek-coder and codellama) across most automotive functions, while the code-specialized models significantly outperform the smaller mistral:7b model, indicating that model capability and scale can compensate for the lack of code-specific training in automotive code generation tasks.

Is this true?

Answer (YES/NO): NO